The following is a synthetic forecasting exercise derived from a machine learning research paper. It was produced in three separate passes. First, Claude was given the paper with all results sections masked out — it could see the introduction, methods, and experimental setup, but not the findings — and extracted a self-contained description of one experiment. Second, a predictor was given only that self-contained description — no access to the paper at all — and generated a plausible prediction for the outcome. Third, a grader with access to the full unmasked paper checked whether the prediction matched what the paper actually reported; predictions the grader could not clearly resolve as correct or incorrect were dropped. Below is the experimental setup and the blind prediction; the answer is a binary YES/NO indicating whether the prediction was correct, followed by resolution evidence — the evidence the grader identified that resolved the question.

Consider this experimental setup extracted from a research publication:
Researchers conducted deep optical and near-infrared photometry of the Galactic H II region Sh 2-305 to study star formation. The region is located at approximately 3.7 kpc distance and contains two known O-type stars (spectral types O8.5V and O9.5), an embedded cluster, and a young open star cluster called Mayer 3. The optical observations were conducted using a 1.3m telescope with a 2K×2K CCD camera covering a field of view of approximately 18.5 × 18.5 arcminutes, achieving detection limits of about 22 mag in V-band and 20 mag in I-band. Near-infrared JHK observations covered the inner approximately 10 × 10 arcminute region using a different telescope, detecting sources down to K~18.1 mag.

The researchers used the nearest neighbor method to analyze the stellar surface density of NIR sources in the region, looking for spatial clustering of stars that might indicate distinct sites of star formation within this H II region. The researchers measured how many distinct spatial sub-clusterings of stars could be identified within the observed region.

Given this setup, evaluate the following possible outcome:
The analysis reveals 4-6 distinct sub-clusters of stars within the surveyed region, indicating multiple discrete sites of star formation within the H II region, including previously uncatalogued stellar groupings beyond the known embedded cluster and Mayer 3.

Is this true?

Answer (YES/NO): NO